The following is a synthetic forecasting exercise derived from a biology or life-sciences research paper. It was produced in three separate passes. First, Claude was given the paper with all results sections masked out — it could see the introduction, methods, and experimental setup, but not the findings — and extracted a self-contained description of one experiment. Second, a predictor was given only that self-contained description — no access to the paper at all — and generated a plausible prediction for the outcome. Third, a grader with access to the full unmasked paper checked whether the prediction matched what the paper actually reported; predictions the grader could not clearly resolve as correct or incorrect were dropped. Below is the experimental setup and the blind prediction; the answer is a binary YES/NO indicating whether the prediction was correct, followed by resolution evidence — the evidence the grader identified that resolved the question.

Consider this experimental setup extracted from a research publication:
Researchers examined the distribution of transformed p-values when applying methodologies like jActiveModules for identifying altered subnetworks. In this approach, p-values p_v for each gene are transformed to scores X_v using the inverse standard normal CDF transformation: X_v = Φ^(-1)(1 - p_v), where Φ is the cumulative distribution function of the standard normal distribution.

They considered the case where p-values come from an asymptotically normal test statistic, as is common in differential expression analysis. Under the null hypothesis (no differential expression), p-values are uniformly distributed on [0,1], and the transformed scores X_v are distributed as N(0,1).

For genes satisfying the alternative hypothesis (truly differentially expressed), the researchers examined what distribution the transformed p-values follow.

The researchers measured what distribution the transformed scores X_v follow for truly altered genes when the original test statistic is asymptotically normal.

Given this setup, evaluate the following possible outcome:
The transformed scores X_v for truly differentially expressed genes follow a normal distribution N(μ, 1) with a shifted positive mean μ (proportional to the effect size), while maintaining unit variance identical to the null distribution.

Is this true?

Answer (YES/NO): YES